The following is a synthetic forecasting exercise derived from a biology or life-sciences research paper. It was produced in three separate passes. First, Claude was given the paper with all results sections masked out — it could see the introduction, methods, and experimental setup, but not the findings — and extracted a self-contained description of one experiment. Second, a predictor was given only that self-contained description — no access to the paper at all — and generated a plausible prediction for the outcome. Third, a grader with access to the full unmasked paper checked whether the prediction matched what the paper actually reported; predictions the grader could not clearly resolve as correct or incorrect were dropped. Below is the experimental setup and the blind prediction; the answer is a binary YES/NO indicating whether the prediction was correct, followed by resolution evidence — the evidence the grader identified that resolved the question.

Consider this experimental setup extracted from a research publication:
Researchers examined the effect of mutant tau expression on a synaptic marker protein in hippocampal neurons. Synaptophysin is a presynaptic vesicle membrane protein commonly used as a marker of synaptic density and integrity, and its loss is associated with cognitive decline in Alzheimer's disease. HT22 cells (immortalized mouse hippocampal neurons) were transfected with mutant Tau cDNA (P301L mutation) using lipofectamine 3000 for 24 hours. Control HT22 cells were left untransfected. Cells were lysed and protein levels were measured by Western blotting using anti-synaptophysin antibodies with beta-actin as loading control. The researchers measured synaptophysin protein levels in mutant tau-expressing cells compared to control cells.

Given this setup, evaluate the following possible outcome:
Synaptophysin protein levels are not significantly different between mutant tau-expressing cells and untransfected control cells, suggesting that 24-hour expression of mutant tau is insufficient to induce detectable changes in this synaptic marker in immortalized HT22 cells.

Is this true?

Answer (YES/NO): NO